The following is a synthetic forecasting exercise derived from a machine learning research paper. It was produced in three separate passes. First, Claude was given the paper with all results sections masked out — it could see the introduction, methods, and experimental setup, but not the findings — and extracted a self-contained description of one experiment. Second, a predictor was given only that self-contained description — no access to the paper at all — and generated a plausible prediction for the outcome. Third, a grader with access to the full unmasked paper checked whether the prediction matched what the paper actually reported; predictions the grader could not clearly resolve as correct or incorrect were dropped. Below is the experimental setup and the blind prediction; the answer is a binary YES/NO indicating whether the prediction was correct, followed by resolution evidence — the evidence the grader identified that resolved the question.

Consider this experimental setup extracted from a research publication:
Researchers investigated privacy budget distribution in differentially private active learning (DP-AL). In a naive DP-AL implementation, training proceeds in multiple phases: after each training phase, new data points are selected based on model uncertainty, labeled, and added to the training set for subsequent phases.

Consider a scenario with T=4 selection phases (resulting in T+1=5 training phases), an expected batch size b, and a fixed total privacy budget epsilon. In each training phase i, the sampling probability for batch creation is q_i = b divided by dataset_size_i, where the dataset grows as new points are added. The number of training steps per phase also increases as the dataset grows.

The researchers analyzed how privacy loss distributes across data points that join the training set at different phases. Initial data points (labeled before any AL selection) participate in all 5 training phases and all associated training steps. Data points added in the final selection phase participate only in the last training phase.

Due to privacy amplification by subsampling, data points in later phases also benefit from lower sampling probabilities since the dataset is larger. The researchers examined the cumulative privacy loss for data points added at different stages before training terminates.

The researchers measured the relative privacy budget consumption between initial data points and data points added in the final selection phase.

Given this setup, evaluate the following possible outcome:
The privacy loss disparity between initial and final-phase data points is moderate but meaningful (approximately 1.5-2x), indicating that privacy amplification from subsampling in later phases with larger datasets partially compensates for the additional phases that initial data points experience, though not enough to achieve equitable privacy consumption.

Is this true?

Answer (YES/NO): NO